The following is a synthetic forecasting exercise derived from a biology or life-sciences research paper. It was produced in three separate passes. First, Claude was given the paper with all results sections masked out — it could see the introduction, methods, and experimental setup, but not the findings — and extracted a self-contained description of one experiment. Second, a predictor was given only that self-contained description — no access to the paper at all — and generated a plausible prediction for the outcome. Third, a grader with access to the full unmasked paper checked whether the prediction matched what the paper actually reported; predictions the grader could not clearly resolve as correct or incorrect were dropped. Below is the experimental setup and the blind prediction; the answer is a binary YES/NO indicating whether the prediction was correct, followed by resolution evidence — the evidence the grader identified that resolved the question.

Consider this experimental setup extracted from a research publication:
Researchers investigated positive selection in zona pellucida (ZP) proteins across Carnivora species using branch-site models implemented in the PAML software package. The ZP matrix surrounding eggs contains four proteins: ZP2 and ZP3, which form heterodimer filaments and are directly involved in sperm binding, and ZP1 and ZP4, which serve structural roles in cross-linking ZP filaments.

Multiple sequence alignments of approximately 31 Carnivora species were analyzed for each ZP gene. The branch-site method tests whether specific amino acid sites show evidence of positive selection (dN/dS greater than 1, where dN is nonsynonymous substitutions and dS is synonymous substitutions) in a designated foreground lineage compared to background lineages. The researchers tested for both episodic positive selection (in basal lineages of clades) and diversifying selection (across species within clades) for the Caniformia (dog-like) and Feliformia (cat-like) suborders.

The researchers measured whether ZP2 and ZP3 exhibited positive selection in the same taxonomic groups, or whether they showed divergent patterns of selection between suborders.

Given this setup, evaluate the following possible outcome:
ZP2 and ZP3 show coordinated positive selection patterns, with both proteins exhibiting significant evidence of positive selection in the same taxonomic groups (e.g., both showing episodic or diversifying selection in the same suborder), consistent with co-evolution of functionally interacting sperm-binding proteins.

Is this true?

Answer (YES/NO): NO